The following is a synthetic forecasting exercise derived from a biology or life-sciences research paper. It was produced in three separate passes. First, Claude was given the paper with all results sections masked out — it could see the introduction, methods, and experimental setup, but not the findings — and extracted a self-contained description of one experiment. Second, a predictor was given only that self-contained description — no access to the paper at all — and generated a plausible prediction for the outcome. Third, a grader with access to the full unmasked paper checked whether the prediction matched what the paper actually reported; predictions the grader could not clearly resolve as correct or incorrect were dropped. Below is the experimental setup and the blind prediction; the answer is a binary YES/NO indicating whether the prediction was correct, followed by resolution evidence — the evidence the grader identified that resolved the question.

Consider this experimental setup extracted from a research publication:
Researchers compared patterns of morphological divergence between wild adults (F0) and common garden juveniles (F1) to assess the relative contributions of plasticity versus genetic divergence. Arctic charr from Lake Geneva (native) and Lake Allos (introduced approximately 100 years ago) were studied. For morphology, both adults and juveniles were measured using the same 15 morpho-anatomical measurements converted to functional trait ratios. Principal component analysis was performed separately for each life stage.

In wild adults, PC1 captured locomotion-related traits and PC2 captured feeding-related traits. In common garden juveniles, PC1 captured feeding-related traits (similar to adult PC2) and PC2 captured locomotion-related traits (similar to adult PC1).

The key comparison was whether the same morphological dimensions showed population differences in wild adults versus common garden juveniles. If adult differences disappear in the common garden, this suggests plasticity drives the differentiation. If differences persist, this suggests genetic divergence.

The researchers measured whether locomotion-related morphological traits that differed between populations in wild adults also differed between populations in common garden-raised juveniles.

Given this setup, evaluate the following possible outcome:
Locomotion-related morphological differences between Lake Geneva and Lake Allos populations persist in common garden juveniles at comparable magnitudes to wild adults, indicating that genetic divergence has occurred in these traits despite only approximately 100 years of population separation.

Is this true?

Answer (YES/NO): NO